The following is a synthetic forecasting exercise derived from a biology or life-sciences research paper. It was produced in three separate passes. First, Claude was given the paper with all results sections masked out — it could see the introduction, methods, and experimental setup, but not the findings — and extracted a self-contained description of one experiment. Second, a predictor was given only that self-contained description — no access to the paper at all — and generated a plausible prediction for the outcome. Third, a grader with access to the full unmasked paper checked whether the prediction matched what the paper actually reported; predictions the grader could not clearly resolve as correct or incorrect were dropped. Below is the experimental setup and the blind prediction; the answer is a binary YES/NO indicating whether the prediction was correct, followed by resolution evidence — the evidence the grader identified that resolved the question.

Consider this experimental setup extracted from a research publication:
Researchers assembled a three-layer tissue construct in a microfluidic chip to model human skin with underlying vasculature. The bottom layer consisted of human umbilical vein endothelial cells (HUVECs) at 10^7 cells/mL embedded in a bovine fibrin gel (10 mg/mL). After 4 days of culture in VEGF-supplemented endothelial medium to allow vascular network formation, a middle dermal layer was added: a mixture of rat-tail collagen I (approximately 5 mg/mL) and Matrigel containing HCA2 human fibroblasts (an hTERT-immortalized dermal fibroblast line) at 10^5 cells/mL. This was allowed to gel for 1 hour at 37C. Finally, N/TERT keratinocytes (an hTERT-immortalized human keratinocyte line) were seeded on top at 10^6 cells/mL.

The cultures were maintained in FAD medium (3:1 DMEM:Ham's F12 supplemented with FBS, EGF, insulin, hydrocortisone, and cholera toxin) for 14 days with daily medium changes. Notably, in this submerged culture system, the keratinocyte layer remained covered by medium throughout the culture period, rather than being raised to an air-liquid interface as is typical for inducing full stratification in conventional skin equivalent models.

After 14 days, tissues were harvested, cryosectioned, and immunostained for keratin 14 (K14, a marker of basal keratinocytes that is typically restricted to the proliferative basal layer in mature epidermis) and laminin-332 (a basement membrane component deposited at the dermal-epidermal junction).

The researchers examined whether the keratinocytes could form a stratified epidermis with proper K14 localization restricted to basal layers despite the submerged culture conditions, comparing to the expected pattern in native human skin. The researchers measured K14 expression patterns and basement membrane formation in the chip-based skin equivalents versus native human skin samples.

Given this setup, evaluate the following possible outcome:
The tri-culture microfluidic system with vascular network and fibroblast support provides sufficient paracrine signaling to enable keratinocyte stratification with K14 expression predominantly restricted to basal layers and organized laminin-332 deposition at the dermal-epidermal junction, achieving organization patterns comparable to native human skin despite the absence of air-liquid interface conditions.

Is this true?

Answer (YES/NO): NO